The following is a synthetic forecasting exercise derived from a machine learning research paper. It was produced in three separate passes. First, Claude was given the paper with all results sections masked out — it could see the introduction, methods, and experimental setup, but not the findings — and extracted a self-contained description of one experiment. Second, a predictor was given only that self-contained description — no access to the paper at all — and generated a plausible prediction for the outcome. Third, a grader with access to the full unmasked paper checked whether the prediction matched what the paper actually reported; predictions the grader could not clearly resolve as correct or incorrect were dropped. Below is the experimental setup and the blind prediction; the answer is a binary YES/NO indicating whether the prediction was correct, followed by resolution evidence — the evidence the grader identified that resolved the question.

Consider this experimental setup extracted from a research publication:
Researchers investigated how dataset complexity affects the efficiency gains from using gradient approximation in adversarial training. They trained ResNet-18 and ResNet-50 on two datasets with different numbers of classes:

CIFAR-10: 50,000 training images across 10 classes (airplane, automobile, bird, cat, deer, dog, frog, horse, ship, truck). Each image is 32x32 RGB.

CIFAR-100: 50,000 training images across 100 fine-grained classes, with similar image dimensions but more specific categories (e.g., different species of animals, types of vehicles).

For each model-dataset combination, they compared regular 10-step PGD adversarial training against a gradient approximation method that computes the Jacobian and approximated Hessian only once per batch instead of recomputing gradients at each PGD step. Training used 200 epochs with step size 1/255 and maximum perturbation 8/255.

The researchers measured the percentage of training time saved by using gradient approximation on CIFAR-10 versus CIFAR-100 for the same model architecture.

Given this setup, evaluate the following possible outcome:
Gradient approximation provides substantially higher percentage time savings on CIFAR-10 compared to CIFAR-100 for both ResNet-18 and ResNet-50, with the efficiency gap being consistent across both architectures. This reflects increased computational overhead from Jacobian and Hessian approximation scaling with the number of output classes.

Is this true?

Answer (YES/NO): NO